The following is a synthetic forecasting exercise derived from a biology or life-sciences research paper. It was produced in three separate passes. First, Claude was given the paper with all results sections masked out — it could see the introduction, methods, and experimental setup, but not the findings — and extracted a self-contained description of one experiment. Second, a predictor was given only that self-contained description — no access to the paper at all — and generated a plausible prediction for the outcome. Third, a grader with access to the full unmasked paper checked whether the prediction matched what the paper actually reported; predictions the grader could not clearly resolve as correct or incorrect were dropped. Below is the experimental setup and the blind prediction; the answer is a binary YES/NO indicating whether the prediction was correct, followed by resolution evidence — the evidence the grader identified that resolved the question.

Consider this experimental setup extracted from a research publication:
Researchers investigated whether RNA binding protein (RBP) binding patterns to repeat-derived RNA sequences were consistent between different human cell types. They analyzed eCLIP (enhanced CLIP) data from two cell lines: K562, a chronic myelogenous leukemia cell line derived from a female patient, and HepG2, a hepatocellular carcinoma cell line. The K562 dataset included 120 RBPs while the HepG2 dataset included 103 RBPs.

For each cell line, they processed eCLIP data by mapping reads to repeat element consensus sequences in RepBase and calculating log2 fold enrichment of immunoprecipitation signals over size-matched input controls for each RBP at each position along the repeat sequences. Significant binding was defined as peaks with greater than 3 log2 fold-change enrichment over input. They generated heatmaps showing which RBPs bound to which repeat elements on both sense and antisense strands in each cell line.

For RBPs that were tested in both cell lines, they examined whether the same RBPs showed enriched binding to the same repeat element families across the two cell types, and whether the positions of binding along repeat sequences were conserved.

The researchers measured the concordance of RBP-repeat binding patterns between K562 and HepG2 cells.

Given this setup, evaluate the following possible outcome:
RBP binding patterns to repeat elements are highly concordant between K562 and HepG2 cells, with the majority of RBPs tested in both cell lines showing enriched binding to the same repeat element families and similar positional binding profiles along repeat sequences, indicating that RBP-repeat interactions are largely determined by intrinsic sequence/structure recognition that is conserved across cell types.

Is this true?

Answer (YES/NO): NO